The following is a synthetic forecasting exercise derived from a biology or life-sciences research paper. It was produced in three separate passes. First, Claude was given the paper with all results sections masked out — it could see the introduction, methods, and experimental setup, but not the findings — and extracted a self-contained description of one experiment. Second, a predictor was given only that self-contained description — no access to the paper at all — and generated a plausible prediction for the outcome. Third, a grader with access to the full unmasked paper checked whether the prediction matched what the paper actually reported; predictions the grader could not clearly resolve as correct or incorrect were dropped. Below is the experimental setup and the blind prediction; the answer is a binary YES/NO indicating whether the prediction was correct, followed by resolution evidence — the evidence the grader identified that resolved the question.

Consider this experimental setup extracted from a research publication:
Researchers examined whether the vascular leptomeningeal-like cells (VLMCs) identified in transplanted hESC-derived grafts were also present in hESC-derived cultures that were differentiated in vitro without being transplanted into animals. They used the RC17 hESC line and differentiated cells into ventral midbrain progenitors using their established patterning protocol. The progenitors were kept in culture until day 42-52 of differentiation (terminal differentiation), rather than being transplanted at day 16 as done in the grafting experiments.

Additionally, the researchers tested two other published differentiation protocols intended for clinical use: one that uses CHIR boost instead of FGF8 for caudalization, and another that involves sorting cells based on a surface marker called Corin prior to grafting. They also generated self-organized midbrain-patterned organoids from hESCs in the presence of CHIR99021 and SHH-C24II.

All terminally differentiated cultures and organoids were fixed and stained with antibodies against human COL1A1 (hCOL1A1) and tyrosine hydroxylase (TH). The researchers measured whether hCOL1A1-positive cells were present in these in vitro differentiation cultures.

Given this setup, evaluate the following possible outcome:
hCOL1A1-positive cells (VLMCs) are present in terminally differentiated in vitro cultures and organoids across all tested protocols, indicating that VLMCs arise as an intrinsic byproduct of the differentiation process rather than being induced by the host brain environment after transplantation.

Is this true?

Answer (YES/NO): YES